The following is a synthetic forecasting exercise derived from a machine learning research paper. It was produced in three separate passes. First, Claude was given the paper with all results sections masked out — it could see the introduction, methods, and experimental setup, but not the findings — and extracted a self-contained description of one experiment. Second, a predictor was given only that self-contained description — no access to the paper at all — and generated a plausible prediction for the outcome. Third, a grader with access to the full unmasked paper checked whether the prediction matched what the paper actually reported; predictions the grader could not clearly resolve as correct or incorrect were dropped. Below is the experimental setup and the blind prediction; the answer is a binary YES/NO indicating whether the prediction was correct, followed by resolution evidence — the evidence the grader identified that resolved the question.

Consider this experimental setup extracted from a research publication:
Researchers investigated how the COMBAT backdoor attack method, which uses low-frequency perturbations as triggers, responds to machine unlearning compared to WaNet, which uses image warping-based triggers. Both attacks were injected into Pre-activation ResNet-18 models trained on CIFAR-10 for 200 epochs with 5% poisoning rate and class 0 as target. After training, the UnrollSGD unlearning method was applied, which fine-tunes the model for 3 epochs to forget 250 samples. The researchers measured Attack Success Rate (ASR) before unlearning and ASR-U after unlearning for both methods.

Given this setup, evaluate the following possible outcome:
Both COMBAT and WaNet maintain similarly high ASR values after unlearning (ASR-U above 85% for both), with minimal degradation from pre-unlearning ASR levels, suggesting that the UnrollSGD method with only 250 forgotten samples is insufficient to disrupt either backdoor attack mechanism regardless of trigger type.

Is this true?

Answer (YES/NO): NO